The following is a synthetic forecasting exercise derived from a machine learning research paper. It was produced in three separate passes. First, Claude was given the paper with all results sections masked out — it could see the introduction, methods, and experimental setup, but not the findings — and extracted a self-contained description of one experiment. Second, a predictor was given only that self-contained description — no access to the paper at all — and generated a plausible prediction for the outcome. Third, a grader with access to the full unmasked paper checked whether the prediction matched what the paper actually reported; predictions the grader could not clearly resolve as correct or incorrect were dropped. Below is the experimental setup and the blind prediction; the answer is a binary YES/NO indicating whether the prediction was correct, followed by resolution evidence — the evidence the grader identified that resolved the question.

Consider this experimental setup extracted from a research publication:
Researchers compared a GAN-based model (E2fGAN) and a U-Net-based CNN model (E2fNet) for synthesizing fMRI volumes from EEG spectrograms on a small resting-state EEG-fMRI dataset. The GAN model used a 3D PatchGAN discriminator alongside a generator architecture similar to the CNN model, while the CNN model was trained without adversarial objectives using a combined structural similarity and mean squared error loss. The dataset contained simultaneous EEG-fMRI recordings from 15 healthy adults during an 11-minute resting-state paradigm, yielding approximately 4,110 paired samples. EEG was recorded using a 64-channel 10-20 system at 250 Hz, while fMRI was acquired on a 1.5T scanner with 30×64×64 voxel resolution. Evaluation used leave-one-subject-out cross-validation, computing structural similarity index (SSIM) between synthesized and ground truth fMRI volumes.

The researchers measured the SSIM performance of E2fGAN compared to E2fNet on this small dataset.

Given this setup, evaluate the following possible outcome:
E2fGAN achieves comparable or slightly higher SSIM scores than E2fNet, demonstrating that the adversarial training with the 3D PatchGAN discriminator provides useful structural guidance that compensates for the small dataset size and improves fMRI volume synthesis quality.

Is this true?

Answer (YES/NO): NO